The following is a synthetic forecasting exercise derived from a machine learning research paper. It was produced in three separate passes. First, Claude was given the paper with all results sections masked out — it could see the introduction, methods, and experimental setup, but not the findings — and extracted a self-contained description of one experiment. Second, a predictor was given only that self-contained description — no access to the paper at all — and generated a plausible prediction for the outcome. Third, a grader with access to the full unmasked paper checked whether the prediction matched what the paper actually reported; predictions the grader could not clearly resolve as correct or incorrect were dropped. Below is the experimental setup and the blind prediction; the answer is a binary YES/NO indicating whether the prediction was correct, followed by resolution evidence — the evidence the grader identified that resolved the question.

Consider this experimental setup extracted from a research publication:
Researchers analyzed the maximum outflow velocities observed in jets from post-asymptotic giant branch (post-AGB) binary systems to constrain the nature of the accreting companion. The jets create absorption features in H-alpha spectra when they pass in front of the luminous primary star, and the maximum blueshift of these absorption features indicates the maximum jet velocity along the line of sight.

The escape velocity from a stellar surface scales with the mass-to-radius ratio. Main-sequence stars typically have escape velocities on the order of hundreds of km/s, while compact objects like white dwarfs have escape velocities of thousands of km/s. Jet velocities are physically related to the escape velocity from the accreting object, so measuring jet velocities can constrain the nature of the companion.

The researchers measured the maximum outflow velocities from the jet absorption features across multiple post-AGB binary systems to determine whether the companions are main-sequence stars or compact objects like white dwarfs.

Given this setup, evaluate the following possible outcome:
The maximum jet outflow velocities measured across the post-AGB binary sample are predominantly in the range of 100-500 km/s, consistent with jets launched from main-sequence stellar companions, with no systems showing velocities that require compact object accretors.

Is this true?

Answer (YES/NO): YES